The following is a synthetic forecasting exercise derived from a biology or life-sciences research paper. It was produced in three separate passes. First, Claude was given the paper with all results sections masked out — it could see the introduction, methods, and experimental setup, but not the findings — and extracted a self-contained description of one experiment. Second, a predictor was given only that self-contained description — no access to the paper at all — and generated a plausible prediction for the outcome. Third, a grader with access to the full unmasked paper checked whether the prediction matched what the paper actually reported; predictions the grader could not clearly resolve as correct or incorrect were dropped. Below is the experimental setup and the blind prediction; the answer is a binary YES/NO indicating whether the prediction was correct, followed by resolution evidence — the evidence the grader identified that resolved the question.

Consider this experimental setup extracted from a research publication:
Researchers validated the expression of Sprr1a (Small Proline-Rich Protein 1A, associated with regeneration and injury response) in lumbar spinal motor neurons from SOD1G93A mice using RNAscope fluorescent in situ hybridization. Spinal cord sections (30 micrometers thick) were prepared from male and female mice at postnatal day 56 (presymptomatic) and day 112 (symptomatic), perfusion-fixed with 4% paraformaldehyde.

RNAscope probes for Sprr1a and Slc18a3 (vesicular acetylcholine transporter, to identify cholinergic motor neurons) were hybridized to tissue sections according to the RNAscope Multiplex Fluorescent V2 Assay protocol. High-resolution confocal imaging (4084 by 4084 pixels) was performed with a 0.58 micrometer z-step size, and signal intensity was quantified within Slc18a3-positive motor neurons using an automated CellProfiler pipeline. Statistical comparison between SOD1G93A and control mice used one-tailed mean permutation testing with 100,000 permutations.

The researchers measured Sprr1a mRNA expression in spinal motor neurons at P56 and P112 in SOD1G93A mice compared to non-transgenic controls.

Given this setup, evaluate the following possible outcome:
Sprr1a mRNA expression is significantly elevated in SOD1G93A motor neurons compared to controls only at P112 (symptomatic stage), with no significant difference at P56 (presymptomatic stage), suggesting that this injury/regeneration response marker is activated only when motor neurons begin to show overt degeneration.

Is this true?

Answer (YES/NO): YES